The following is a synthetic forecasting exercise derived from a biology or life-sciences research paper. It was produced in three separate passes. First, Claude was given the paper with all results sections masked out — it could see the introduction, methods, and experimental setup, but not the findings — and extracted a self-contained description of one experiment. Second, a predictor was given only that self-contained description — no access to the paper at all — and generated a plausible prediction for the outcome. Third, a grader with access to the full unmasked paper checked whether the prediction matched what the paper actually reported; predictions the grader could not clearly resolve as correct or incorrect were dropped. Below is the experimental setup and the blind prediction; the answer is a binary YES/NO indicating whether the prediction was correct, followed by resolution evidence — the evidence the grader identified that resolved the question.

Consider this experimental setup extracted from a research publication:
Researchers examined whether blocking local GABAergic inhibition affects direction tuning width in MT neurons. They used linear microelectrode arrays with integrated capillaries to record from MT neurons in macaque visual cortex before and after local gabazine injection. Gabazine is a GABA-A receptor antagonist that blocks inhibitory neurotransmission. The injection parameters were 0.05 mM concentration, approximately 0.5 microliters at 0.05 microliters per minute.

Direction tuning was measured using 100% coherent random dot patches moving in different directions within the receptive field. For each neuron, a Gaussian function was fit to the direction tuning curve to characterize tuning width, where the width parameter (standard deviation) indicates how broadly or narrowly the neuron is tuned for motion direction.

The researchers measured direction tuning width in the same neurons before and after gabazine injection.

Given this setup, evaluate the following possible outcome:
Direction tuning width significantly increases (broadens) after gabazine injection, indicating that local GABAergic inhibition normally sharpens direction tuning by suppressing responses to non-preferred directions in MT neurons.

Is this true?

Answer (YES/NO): YES